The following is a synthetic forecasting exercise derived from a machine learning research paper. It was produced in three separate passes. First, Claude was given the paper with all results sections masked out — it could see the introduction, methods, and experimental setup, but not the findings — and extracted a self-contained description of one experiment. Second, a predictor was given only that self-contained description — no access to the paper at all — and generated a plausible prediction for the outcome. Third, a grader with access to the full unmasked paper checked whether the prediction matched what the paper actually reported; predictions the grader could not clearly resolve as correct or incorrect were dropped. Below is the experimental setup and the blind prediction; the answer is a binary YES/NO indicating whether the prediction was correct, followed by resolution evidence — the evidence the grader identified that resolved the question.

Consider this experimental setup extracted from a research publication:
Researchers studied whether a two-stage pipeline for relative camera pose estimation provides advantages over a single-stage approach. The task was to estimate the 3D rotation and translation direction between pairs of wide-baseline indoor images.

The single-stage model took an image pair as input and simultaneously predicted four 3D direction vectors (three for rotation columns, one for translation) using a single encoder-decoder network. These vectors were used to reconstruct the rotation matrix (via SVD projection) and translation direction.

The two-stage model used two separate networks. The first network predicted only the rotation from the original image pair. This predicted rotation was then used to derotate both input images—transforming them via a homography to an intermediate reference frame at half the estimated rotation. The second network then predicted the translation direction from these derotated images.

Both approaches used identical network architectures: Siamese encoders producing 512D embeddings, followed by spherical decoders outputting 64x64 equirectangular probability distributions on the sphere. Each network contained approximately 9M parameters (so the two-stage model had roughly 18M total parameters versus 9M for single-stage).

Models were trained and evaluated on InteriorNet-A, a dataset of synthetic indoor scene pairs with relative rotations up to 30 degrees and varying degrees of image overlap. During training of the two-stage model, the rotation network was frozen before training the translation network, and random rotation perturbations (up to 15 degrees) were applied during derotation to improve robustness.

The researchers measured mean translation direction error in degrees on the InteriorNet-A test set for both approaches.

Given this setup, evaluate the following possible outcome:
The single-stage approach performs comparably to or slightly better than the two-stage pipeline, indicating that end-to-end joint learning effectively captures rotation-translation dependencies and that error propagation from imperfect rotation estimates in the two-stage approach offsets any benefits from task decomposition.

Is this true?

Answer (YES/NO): NO